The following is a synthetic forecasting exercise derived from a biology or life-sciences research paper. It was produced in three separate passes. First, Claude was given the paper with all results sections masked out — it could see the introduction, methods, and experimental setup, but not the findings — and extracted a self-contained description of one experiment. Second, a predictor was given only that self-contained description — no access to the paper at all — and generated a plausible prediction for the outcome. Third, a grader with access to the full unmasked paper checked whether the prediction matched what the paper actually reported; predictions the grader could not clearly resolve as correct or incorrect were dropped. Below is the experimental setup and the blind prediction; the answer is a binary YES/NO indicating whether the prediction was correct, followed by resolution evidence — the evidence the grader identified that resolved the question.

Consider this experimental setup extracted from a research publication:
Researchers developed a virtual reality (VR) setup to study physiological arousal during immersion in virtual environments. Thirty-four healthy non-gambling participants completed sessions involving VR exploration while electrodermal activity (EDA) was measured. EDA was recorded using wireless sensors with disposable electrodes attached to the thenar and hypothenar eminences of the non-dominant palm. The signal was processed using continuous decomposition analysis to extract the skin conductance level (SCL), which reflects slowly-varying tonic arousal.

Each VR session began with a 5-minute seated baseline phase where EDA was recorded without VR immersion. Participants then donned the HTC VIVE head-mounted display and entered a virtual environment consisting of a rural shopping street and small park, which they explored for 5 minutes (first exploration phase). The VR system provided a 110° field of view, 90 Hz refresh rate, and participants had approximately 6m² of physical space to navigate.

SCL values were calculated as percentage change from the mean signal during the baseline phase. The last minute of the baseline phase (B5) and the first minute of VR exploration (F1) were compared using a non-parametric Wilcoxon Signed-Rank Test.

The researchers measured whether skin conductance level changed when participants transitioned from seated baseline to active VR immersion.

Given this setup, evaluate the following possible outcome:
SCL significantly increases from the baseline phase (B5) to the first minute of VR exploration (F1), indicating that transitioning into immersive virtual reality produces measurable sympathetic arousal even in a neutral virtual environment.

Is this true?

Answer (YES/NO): YES